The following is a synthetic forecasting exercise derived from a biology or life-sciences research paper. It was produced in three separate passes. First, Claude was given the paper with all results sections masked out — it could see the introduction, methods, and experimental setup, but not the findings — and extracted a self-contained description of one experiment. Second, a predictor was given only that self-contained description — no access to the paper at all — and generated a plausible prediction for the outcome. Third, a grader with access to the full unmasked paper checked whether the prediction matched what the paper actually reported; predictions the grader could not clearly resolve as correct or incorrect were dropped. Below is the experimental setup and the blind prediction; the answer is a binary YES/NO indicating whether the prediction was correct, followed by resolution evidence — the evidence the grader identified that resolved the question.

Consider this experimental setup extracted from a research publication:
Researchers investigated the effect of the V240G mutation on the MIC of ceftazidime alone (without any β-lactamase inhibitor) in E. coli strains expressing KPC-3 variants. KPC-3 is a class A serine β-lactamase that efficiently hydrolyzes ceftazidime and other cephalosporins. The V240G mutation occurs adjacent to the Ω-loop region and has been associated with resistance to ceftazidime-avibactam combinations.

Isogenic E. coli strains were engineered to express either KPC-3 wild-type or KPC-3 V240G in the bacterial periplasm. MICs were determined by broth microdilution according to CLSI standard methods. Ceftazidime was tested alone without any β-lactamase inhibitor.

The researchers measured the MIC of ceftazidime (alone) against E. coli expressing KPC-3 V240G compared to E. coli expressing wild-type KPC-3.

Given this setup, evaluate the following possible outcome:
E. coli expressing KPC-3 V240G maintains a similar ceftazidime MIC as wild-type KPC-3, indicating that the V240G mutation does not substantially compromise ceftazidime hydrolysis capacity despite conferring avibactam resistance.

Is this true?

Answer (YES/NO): YES